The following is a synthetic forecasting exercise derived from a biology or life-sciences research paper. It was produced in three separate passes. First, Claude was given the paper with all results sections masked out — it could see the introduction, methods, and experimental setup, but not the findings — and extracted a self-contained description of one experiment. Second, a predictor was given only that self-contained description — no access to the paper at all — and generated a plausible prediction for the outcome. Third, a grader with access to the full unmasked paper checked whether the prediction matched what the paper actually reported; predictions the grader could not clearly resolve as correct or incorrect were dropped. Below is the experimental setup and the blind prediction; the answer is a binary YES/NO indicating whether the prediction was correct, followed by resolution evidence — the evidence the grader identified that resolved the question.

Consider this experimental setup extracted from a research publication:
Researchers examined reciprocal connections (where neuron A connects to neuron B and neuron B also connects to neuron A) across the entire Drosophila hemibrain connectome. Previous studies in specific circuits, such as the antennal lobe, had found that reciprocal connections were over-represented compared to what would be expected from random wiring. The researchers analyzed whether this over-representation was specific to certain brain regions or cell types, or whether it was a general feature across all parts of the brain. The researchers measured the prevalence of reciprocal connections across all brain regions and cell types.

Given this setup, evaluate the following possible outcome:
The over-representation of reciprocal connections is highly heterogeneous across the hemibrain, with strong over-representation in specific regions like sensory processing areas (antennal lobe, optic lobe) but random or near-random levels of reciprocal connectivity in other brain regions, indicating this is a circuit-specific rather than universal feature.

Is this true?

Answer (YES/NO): NO